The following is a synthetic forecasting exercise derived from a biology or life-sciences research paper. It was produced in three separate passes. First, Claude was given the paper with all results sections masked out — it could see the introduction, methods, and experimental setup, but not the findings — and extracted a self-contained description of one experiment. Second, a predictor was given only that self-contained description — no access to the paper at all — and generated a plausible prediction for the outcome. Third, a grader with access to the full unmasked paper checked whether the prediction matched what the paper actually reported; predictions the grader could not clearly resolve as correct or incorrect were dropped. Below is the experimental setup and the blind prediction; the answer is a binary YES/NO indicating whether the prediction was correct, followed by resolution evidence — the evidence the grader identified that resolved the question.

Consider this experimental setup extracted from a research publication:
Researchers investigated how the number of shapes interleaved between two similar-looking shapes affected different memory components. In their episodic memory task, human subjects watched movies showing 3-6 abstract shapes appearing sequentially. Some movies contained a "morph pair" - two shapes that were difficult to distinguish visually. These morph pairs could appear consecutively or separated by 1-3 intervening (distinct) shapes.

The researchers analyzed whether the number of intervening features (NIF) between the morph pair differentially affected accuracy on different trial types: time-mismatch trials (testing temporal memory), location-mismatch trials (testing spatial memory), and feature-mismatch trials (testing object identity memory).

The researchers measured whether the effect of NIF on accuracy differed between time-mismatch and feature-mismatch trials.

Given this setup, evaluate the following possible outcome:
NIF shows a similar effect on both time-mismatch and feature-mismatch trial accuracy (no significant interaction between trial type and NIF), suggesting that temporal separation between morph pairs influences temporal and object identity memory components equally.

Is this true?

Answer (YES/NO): NO